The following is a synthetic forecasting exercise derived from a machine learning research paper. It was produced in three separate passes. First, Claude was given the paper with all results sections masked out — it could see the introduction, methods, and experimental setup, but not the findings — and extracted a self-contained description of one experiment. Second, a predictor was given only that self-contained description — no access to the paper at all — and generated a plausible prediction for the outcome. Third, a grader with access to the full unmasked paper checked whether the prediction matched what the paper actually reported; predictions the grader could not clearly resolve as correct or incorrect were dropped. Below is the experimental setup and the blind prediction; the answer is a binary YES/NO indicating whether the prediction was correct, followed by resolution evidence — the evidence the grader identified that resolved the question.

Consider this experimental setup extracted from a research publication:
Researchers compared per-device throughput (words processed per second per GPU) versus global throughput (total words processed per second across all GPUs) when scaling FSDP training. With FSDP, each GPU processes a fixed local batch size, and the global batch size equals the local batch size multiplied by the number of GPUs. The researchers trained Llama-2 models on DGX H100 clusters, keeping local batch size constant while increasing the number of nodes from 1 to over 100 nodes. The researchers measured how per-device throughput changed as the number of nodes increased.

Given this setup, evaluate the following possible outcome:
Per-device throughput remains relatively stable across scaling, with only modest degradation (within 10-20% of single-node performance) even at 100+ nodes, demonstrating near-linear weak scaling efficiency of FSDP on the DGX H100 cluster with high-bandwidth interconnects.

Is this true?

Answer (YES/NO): NO